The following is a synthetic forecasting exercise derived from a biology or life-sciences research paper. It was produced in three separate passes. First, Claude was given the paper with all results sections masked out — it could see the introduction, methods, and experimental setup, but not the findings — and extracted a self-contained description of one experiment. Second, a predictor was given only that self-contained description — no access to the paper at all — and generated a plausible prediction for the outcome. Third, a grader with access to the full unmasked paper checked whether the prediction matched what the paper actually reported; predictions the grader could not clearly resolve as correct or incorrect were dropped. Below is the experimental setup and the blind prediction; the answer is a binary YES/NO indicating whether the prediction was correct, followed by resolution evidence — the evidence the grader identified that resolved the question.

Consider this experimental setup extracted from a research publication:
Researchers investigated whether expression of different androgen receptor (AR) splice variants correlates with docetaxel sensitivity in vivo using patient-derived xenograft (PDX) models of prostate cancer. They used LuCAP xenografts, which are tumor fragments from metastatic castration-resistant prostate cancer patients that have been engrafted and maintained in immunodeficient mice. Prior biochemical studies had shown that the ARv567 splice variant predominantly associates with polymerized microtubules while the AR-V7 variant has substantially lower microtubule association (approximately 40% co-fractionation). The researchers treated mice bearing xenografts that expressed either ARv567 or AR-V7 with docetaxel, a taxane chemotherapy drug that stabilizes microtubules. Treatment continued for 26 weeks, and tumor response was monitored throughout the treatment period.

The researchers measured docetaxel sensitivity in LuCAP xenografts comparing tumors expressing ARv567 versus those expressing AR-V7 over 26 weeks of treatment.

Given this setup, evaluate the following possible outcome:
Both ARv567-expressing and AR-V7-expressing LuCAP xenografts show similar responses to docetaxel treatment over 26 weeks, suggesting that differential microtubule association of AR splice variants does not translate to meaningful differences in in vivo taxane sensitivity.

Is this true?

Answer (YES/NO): NO